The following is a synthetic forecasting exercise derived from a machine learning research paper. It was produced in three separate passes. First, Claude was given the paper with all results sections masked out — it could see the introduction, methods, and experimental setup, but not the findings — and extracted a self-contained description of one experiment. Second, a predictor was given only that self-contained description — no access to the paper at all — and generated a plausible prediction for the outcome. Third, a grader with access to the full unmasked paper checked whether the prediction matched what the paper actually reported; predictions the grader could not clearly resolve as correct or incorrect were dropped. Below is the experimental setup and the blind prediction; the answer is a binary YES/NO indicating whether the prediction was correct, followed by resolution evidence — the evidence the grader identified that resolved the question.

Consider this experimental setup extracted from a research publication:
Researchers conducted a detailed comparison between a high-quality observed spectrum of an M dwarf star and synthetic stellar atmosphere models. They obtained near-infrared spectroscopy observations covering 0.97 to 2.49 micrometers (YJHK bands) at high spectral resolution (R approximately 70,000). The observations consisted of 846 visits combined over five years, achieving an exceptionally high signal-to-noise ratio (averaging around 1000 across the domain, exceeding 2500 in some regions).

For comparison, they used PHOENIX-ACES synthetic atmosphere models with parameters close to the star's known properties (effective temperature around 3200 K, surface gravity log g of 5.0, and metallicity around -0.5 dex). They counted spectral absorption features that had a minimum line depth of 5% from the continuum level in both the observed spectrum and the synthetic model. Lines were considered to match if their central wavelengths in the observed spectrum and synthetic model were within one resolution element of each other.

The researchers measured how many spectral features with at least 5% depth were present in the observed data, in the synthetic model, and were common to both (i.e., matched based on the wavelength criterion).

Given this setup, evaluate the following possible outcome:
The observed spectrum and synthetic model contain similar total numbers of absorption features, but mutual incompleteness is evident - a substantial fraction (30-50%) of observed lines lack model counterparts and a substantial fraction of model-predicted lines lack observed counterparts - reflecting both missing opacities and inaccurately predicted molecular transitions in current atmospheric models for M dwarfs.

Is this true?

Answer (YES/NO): YES